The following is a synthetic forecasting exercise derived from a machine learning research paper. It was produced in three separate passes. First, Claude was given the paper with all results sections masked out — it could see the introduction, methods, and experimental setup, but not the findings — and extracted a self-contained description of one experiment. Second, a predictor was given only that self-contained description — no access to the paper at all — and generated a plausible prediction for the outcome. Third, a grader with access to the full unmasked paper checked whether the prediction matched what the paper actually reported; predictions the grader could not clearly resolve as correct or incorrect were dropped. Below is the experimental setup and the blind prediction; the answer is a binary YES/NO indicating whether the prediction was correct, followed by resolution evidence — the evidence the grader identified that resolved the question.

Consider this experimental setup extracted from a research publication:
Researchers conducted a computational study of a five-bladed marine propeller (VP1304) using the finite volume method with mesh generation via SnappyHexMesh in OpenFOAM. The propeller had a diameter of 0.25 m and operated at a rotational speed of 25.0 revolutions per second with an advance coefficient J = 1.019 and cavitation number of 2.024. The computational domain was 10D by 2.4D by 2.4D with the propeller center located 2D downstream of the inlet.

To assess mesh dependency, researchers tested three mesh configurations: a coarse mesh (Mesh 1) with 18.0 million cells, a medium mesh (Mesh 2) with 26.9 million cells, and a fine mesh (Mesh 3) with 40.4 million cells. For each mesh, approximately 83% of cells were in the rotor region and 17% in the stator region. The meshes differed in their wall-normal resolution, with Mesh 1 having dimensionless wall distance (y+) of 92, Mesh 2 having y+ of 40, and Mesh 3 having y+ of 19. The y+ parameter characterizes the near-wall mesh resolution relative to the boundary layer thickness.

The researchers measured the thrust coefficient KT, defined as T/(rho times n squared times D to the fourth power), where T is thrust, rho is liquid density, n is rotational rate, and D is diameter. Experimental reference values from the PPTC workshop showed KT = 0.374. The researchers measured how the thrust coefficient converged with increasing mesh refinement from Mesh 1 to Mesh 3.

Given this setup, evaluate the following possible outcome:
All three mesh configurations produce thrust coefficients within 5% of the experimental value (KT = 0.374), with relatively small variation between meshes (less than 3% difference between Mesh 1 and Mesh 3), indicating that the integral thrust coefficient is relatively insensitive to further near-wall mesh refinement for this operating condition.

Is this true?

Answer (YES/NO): NO